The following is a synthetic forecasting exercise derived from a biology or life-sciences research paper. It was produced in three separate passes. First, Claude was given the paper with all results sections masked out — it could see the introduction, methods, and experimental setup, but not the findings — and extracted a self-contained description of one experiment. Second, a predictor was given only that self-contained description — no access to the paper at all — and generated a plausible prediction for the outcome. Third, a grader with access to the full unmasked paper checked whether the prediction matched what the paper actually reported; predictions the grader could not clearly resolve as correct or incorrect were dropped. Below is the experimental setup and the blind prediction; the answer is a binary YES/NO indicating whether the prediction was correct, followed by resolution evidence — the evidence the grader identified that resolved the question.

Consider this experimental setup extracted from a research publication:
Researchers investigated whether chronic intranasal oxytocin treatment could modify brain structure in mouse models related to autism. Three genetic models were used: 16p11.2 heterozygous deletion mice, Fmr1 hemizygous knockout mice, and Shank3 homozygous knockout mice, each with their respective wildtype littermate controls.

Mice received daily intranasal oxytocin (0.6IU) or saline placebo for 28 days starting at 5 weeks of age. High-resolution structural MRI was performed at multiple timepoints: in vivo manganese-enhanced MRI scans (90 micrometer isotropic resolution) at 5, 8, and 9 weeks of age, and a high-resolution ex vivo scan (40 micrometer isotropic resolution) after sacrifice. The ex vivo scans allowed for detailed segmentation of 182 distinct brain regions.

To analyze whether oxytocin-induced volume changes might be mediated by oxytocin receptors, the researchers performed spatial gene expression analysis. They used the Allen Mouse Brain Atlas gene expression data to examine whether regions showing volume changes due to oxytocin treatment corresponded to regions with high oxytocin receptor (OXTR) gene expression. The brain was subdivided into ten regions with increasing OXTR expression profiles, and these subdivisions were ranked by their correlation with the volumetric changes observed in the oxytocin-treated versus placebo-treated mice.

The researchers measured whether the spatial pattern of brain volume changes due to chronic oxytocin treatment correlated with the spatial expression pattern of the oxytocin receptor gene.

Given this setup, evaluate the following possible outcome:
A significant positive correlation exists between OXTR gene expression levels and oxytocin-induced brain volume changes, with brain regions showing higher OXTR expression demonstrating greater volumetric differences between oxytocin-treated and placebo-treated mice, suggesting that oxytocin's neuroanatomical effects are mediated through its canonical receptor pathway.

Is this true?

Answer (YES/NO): NO